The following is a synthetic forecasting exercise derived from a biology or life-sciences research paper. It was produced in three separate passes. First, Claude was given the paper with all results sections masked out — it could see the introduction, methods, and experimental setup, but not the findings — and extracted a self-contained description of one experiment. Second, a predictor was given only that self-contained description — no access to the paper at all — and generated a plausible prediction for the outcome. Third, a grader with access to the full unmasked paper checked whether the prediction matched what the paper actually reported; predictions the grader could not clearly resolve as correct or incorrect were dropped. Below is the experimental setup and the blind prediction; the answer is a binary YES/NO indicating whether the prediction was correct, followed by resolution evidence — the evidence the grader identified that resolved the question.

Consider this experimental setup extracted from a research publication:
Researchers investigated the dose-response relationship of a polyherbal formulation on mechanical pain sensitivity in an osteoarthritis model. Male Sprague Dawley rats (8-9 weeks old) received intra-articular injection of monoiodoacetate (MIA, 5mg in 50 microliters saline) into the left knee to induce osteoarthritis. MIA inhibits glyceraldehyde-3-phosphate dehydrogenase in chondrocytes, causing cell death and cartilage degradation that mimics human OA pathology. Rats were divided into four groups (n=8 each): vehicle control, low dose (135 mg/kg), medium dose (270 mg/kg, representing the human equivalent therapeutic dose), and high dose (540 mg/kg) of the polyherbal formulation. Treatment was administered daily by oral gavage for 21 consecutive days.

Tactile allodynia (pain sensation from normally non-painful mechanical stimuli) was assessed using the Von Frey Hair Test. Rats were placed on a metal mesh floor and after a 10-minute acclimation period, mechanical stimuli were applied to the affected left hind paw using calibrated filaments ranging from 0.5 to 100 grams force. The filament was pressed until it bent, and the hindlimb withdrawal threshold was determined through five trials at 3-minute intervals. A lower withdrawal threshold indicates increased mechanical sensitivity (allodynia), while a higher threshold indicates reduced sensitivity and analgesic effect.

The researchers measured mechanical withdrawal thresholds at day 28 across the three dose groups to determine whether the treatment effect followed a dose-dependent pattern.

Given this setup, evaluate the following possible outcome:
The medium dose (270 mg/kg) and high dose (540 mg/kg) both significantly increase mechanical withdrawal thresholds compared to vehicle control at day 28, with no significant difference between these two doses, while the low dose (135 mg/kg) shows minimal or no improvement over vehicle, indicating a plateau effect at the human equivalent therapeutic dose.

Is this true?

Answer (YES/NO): NO